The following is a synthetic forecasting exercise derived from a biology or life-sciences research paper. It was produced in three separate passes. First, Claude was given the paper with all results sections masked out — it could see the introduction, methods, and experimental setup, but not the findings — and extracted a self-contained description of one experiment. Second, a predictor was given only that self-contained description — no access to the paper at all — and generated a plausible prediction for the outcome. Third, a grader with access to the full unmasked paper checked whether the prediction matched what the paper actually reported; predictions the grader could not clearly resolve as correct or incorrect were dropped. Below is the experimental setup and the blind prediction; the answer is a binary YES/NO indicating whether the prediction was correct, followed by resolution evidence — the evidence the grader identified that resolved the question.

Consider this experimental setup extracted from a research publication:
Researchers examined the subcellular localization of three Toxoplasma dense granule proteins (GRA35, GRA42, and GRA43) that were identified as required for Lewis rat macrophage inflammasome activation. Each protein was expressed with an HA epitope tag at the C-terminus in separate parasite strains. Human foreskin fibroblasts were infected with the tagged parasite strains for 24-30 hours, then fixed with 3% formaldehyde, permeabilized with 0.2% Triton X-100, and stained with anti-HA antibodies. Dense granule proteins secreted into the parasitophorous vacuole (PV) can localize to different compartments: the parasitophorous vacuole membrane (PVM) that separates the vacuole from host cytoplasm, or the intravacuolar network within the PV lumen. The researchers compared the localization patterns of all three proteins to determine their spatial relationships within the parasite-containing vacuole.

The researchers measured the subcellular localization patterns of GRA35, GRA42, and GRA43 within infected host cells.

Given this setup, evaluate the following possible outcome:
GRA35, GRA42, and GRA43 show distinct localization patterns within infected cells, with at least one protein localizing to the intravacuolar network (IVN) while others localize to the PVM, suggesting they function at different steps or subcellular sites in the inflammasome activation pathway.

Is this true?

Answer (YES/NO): YES